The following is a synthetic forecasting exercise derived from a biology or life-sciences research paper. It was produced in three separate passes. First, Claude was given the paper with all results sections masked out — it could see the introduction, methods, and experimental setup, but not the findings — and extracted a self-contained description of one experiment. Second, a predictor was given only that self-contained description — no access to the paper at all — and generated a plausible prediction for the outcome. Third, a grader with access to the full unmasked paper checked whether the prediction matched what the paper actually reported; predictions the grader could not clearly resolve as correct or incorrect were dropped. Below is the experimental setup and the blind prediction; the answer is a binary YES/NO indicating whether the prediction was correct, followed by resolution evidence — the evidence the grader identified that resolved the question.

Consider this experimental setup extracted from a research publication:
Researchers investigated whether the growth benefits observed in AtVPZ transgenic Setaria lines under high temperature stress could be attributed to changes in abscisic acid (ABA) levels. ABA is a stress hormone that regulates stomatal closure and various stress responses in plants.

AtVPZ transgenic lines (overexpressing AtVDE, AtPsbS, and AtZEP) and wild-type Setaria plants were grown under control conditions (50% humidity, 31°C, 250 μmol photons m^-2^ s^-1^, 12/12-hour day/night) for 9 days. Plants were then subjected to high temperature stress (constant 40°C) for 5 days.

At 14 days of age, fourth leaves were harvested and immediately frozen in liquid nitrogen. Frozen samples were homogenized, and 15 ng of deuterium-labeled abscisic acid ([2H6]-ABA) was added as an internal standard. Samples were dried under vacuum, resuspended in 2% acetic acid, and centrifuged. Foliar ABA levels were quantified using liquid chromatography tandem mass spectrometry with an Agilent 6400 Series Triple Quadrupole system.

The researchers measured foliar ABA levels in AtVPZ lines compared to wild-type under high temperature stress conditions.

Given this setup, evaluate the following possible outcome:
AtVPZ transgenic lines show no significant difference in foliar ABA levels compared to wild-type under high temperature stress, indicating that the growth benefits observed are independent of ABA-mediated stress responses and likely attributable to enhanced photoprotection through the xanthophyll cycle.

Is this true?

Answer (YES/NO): YES